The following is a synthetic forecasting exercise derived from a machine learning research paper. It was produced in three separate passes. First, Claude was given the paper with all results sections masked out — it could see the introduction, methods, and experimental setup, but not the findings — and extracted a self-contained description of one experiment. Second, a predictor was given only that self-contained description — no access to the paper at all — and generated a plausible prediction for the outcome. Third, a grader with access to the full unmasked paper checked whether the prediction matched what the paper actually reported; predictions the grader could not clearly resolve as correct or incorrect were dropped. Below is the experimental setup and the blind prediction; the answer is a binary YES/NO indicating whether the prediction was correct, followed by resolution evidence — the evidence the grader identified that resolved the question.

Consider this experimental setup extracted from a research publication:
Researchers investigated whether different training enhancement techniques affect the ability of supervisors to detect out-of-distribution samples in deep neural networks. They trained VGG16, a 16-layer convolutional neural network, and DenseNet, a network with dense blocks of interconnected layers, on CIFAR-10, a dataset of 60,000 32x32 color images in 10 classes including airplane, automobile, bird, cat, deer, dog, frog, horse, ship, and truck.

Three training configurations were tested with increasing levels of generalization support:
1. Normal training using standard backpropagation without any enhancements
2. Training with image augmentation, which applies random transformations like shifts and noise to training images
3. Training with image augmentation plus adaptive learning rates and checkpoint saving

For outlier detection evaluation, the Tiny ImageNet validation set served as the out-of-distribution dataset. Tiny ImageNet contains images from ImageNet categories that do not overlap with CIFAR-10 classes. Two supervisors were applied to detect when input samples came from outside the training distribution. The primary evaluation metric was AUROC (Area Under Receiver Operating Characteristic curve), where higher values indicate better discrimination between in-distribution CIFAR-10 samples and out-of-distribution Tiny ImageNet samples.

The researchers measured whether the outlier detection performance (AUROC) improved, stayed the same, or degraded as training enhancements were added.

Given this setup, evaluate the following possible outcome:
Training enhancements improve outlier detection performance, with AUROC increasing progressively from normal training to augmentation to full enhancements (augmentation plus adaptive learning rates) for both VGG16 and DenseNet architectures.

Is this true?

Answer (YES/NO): NO